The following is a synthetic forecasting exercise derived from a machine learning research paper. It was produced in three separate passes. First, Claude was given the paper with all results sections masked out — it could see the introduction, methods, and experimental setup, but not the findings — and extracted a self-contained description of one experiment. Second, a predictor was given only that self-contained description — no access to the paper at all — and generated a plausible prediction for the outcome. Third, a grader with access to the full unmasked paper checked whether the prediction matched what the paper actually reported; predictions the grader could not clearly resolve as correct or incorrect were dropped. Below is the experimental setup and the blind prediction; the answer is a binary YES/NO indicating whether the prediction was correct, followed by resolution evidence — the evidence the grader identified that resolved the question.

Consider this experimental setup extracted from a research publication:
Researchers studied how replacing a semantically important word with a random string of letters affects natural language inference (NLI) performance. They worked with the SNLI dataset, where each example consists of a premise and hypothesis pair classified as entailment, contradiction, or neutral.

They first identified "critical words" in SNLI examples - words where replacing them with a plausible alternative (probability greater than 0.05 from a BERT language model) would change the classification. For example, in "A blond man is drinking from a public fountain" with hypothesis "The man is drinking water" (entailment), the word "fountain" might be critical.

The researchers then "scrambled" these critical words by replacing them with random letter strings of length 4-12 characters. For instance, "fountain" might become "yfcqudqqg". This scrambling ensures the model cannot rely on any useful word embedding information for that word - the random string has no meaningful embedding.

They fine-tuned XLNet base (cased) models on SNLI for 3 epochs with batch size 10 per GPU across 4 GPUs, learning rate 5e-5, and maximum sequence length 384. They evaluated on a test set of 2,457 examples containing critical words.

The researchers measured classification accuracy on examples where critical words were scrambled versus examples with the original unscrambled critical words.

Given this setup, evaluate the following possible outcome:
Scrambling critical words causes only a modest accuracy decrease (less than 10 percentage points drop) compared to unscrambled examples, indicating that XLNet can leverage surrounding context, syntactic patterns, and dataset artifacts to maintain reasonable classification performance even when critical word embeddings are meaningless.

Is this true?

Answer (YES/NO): NO